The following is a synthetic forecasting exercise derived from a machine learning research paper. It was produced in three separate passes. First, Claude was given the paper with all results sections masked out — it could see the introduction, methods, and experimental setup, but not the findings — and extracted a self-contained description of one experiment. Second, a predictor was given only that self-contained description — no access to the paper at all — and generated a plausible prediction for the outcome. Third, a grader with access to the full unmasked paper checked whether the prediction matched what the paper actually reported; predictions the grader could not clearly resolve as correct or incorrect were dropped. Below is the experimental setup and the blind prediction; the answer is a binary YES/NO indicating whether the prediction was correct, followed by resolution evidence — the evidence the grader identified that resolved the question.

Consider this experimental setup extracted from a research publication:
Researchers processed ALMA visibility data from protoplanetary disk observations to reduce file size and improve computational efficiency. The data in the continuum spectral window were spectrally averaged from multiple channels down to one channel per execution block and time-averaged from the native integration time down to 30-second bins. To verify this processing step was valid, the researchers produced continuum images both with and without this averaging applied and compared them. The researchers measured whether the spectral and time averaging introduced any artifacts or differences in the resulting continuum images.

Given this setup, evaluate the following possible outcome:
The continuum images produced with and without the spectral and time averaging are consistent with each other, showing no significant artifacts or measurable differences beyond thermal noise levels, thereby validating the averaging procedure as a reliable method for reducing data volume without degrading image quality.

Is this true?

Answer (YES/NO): YES